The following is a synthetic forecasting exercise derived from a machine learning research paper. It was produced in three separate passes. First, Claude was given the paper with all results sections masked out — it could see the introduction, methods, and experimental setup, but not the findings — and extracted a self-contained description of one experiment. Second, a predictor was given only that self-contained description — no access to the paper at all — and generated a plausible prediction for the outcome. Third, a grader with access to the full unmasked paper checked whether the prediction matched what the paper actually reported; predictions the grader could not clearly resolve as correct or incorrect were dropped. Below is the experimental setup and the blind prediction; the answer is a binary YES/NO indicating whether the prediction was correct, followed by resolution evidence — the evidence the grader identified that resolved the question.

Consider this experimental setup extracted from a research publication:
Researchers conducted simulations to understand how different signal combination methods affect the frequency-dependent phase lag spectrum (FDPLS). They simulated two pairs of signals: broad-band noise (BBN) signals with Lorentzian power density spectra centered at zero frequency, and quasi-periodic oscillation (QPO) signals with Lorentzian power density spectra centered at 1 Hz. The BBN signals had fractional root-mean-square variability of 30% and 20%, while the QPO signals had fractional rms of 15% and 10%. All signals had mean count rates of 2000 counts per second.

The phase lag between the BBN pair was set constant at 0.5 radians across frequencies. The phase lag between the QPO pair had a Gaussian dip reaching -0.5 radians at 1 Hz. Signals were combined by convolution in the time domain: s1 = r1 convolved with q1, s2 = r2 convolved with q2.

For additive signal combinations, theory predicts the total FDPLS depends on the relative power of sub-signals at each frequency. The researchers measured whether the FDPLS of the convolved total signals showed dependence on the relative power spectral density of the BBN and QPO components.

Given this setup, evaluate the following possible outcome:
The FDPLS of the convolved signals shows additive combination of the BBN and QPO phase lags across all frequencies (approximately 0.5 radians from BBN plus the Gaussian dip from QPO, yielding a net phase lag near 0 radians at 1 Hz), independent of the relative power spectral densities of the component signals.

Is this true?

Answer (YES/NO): YES